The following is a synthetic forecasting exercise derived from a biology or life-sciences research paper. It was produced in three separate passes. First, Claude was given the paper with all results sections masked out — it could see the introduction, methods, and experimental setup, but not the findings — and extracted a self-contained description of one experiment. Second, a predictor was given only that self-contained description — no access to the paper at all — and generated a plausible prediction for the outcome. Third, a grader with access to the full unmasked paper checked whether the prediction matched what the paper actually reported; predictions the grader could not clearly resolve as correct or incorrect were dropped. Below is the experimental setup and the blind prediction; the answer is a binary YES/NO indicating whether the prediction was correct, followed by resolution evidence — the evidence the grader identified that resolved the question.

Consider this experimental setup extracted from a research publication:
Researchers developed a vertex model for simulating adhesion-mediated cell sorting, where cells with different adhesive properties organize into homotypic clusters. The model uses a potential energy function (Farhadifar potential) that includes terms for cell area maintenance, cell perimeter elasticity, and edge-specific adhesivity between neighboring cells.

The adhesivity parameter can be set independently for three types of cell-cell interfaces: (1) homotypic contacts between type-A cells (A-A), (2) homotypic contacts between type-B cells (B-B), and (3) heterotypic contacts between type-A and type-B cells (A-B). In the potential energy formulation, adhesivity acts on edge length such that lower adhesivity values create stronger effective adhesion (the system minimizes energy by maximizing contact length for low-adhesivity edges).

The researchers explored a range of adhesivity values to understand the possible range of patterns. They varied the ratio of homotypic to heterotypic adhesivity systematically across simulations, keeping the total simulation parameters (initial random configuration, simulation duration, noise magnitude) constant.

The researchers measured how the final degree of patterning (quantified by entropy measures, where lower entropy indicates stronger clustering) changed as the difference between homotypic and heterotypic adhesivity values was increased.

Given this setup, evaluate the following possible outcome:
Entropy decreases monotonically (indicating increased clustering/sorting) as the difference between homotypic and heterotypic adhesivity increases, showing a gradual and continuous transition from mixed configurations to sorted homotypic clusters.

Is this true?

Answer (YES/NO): NO